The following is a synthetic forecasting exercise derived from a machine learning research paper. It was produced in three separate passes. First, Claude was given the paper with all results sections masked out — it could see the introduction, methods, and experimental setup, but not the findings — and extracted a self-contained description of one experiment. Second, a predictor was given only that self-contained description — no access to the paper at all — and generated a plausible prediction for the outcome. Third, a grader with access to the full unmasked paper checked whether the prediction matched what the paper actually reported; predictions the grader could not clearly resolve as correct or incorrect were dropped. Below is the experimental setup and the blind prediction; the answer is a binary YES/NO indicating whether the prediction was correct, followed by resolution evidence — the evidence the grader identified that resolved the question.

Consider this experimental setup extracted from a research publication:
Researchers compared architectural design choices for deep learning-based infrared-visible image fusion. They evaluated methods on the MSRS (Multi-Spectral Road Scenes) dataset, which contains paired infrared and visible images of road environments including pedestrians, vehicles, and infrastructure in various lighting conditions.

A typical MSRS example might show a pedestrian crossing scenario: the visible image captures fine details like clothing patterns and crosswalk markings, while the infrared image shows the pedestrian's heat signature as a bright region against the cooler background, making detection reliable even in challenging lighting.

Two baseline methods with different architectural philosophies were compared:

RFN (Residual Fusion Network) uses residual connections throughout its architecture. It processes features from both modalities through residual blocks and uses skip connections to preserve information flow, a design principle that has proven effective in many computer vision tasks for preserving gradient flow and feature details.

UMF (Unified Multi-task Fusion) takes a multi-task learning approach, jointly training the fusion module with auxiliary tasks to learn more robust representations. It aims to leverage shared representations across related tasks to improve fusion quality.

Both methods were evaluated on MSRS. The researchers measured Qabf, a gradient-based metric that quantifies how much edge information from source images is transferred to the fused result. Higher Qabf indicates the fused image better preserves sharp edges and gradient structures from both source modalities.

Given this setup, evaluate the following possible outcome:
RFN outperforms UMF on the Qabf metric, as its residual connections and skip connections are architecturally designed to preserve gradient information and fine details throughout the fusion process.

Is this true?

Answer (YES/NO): YES